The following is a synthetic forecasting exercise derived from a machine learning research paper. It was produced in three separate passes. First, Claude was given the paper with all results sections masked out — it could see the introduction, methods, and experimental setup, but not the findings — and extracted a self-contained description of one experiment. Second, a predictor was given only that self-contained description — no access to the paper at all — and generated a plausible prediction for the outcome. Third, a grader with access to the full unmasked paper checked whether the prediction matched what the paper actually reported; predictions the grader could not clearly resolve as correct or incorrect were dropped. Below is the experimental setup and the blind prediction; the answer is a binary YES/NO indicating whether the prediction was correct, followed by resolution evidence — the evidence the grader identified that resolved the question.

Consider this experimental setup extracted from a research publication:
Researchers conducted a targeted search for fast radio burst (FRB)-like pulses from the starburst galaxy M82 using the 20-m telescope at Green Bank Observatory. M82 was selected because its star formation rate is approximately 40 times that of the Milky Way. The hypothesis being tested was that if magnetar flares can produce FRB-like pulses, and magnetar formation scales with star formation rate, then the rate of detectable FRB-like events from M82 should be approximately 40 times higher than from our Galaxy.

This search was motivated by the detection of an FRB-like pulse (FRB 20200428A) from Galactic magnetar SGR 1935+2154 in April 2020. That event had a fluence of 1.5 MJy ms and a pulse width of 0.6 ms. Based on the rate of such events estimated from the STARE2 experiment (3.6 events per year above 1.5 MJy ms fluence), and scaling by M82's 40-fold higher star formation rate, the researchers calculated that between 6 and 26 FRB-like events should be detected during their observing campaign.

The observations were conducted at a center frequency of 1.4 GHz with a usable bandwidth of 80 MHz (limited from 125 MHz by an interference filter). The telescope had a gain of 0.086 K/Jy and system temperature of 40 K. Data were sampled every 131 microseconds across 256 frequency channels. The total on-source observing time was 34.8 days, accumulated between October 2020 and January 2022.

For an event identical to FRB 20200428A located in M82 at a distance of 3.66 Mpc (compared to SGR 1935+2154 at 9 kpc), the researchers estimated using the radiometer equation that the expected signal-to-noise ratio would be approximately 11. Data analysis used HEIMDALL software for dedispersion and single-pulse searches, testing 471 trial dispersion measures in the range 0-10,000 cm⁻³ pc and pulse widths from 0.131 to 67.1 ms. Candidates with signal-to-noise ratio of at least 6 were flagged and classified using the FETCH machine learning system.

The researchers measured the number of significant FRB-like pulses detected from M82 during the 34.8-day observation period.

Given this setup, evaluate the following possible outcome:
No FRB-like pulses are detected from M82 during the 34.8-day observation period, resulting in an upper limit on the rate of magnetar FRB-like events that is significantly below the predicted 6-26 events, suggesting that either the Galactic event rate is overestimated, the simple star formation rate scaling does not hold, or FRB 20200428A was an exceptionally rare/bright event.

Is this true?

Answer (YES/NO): YES